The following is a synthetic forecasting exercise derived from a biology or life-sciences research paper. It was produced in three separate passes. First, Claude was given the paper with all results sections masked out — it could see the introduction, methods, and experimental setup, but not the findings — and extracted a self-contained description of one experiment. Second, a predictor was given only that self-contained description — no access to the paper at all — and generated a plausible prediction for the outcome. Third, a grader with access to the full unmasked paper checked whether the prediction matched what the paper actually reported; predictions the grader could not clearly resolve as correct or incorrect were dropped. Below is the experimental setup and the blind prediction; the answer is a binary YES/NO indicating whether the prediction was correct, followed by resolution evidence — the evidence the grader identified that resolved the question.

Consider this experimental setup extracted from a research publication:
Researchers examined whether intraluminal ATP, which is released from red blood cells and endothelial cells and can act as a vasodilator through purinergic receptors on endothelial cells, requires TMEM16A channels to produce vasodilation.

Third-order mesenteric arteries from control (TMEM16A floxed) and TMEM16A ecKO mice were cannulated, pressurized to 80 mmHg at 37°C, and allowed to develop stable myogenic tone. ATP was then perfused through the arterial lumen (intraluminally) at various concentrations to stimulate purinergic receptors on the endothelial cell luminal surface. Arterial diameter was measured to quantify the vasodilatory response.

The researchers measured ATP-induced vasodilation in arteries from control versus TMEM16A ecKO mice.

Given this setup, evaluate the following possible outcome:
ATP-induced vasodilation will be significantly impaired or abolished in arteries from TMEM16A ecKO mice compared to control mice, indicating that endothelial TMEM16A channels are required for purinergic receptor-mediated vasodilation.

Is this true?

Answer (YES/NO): YES